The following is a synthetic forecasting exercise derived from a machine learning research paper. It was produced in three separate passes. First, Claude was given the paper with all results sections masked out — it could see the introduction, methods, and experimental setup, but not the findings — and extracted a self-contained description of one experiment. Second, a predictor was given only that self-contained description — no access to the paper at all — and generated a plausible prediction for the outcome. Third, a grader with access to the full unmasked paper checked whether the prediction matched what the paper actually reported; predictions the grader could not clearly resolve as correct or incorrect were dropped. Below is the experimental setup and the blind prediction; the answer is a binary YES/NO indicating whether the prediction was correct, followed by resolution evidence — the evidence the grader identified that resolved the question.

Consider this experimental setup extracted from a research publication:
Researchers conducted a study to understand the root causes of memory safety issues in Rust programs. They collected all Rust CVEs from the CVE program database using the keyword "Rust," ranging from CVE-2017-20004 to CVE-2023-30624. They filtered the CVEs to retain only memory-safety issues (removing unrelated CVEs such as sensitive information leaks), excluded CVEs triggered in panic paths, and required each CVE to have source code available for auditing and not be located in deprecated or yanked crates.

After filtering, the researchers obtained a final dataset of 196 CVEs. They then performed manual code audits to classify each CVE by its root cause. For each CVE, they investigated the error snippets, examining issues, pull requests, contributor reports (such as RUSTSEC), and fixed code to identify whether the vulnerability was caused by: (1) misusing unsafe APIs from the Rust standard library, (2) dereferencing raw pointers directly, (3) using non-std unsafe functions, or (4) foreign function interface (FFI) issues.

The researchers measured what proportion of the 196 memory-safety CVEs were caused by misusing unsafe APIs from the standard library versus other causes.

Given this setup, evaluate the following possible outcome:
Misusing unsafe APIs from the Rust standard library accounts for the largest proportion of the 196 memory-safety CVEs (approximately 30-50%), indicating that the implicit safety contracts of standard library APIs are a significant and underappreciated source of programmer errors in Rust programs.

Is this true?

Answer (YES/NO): NO